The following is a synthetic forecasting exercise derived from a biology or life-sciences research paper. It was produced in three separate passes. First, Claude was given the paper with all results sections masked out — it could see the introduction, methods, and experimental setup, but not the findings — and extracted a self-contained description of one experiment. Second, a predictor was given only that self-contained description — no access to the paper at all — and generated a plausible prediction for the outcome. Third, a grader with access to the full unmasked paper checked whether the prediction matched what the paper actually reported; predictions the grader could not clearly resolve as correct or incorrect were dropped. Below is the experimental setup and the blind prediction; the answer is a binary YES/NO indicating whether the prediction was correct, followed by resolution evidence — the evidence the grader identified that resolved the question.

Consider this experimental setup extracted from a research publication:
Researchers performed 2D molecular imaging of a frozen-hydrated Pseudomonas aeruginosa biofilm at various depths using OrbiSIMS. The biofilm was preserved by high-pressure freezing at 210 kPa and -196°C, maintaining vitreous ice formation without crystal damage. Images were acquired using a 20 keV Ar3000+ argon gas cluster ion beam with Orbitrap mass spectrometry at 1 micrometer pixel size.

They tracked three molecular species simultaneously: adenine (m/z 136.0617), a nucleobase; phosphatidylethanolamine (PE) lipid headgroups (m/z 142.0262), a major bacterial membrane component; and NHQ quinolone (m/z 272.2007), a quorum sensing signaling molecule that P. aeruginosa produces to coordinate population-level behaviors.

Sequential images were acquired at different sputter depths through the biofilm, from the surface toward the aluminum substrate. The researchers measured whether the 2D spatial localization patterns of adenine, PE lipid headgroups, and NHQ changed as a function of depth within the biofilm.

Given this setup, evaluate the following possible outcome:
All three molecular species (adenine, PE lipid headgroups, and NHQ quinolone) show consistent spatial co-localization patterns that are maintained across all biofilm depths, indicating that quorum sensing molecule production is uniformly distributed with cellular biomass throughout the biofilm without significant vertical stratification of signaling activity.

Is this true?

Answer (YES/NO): NO